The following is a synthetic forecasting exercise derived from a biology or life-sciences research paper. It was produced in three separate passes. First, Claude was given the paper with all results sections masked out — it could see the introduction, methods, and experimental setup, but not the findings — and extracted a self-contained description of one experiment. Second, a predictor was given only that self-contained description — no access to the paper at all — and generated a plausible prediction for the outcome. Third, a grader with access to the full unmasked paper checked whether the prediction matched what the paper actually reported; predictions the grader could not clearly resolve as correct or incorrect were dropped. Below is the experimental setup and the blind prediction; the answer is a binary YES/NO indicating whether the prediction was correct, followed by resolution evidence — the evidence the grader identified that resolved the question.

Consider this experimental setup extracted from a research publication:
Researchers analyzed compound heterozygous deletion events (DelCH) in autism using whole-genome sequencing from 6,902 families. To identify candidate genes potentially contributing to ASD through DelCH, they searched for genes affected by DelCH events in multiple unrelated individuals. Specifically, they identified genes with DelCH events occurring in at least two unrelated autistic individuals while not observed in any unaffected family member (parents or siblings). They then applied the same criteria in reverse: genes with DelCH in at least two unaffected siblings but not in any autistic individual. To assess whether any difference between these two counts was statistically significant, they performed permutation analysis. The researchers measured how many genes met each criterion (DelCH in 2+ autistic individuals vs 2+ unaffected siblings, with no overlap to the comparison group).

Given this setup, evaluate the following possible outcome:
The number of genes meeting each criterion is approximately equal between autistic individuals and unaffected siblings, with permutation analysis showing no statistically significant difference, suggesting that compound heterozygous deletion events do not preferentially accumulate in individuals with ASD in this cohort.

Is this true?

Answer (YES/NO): NO